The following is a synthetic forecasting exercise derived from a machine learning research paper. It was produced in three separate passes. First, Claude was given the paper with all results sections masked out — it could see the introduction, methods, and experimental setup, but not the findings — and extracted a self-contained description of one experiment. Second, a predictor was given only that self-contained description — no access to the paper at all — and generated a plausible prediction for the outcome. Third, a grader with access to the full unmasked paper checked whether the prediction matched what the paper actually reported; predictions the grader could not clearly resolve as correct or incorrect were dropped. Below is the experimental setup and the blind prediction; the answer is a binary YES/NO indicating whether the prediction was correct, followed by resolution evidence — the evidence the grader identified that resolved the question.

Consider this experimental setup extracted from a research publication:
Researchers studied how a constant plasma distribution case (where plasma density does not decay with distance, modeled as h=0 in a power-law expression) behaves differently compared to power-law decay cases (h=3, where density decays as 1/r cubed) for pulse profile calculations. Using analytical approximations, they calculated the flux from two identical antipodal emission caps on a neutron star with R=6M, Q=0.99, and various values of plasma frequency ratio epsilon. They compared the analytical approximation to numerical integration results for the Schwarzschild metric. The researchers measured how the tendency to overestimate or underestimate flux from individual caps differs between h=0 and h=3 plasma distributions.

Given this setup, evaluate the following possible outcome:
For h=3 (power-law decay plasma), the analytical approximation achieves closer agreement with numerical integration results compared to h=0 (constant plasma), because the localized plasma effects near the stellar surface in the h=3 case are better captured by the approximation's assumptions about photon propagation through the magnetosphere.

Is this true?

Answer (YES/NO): NO